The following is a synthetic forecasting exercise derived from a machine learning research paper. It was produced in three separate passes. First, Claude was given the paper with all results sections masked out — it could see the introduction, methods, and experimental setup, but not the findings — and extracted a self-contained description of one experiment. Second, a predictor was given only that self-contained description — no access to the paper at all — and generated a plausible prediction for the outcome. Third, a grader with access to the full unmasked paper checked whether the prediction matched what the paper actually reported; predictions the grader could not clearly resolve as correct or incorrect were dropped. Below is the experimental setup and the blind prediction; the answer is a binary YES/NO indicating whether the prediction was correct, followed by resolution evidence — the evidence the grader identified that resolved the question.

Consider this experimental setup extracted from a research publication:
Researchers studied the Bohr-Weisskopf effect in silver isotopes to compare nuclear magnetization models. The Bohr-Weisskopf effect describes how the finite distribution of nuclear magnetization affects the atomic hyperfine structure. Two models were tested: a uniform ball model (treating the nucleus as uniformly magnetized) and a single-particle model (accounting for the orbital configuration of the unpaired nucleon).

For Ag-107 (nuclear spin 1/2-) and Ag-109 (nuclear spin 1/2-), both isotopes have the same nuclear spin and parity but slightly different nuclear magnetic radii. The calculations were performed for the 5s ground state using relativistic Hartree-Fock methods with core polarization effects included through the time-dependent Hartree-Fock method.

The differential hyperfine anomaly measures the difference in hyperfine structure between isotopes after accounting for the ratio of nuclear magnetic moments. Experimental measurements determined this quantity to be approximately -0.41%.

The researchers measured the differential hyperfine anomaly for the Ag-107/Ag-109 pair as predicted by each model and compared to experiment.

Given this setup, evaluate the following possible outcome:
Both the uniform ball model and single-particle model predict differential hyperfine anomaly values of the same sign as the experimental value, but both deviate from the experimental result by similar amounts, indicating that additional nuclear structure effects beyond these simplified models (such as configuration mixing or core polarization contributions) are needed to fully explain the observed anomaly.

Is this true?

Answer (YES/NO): NO